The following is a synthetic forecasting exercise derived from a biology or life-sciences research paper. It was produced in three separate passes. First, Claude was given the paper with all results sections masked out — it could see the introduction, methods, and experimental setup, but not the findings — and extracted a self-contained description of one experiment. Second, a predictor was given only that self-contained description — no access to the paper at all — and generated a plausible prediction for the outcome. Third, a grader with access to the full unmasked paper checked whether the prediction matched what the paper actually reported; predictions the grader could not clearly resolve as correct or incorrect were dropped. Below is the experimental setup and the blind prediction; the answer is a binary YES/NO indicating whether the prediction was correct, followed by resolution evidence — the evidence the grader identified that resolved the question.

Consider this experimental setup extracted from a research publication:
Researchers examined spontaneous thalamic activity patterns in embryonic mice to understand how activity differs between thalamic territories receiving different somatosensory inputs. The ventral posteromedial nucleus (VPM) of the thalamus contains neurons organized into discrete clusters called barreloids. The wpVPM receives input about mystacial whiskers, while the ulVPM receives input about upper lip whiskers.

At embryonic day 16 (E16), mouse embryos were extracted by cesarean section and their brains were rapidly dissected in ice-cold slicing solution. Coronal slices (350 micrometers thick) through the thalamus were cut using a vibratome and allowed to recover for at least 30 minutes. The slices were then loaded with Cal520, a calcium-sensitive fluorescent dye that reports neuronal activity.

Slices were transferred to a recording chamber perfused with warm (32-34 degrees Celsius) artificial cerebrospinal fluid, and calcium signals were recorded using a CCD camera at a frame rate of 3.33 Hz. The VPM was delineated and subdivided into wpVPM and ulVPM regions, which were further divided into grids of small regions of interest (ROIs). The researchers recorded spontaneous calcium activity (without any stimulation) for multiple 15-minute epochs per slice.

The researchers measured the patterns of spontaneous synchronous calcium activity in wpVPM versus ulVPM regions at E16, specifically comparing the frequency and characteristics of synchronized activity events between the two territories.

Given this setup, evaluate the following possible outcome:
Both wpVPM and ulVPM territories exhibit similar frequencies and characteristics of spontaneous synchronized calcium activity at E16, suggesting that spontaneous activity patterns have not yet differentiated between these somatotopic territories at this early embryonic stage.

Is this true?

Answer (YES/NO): NO